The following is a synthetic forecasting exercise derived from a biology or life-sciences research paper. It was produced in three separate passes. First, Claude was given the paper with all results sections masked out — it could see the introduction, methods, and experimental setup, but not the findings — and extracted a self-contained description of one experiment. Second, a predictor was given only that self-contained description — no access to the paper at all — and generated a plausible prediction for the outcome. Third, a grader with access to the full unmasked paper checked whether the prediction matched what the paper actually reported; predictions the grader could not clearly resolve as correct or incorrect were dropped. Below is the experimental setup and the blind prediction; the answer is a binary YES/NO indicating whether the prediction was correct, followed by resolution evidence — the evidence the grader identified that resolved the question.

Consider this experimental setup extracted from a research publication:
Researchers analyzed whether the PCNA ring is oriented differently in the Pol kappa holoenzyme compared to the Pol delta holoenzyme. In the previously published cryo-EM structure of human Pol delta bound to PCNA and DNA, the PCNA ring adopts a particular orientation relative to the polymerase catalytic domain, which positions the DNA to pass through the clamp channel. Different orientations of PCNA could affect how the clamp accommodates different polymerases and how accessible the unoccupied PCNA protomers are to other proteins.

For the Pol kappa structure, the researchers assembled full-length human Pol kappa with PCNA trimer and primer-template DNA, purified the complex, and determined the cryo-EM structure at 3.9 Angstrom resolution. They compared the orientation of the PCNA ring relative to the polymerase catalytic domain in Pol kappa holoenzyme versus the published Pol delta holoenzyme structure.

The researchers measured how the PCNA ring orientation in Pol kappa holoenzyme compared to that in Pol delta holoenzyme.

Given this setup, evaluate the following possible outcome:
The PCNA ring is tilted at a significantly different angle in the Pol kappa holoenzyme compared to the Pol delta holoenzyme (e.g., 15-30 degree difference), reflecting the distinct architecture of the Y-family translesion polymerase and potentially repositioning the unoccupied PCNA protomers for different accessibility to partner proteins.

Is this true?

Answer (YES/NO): YES